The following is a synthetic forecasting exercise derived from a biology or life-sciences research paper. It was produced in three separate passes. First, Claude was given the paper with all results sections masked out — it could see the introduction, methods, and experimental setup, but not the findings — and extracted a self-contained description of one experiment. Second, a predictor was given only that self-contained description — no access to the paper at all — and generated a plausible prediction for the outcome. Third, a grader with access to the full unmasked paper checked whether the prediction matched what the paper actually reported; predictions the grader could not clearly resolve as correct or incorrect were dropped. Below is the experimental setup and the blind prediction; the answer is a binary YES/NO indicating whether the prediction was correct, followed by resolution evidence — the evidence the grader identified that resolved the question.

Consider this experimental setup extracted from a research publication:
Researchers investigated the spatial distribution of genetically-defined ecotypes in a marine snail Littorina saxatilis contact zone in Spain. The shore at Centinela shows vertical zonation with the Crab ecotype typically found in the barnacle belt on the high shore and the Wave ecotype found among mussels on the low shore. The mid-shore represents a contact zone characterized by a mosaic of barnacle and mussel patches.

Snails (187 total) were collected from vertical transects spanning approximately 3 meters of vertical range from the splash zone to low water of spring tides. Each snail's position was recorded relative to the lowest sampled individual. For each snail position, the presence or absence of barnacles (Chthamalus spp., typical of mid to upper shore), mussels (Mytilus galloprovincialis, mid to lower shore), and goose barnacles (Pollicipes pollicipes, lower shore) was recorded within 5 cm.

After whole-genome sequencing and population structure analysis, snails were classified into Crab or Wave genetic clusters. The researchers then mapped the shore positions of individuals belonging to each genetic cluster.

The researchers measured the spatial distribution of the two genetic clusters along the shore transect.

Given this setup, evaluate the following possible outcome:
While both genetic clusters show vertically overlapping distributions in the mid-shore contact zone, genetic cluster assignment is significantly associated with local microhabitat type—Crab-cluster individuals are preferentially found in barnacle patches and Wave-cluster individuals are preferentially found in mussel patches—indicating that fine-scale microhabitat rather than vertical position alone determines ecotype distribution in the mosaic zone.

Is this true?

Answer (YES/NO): NO